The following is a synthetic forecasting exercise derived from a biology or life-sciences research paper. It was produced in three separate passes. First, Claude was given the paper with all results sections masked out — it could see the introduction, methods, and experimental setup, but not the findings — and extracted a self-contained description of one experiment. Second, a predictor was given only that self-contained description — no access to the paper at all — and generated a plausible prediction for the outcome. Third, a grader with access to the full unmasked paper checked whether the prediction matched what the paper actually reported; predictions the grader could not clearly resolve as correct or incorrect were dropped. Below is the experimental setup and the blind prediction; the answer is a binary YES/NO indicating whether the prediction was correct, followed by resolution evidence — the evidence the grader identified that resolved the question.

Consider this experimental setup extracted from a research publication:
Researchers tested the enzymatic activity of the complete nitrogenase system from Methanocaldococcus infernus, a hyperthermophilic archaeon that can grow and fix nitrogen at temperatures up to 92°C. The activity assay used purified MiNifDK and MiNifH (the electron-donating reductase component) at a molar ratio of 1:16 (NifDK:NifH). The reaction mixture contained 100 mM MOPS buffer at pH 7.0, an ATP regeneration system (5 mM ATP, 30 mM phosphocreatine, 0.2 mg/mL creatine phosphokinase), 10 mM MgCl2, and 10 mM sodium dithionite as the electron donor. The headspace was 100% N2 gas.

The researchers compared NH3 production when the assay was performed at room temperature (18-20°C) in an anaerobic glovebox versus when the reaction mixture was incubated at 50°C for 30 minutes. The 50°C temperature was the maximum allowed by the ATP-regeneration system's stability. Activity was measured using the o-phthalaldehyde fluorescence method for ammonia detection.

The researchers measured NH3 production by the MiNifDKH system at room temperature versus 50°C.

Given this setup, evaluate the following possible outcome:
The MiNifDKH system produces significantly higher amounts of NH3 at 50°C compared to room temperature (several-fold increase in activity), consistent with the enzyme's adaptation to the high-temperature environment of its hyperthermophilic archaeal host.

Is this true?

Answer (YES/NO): NO